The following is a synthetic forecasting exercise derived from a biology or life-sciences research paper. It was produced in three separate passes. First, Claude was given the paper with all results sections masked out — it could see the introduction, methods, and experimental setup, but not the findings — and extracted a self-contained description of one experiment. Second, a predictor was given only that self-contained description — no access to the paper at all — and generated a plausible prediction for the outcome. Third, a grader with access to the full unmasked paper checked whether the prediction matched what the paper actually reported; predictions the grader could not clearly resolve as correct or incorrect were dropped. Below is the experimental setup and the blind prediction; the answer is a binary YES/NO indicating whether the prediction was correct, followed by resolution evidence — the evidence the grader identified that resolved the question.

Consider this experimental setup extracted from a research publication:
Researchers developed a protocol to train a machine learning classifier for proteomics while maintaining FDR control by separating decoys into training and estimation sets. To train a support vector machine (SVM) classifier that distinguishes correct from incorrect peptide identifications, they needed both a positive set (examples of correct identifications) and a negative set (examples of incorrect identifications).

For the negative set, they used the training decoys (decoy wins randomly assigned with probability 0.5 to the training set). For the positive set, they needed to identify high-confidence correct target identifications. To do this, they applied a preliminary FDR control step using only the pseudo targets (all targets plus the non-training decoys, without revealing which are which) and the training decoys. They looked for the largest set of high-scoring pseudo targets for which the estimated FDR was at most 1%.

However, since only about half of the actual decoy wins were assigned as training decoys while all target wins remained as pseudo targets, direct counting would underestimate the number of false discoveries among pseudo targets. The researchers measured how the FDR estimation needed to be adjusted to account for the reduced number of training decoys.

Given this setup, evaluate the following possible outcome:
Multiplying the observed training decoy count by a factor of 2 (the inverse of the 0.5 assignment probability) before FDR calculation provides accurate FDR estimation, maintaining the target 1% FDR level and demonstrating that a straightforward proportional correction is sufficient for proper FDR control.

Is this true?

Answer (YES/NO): NO